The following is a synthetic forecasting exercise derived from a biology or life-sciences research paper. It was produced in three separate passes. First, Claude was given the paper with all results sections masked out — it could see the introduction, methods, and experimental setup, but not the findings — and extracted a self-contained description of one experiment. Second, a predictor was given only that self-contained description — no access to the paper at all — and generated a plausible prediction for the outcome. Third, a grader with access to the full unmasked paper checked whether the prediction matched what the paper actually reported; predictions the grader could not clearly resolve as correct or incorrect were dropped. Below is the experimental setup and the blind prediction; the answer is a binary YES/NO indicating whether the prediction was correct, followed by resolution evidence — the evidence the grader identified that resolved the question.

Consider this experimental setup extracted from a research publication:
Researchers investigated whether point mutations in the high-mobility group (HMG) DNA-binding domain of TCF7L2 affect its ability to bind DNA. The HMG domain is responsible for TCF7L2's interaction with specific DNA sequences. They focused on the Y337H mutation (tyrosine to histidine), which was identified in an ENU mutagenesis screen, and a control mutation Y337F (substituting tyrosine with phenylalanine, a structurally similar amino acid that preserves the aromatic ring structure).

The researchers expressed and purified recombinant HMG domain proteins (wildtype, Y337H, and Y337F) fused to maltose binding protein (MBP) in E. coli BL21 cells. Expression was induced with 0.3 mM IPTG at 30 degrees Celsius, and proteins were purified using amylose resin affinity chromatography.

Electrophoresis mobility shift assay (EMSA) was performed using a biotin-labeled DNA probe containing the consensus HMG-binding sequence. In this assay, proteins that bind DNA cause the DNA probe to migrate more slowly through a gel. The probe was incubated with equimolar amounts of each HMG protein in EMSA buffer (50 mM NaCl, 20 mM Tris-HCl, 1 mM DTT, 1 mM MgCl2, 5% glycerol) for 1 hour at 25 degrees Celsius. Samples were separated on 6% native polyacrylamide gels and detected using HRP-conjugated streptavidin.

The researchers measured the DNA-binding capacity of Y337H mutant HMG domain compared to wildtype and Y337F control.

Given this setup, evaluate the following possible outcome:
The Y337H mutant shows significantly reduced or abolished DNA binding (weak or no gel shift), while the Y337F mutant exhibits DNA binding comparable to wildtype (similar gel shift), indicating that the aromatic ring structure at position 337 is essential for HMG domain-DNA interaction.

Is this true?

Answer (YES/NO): YES